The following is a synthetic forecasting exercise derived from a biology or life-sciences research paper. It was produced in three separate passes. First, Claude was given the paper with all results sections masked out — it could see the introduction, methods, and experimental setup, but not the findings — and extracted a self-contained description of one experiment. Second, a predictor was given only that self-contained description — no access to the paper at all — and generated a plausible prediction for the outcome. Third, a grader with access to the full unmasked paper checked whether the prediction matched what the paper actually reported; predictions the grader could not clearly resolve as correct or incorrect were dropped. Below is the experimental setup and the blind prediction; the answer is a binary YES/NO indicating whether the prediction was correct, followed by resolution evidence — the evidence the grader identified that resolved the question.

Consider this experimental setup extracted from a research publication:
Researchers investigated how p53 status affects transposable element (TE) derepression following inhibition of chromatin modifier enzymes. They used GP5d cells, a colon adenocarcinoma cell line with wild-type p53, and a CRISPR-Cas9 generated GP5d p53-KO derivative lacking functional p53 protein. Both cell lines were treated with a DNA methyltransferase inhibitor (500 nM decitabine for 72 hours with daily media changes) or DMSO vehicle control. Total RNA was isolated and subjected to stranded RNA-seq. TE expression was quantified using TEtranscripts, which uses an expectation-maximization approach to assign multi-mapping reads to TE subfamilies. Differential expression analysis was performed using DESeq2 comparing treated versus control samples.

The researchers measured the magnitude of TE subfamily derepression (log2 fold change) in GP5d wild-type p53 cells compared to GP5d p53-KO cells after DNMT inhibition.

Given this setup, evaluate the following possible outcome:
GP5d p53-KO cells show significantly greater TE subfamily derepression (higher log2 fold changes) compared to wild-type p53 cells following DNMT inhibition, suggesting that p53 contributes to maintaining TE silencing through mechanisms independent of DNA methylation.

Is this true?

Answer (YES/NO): YES